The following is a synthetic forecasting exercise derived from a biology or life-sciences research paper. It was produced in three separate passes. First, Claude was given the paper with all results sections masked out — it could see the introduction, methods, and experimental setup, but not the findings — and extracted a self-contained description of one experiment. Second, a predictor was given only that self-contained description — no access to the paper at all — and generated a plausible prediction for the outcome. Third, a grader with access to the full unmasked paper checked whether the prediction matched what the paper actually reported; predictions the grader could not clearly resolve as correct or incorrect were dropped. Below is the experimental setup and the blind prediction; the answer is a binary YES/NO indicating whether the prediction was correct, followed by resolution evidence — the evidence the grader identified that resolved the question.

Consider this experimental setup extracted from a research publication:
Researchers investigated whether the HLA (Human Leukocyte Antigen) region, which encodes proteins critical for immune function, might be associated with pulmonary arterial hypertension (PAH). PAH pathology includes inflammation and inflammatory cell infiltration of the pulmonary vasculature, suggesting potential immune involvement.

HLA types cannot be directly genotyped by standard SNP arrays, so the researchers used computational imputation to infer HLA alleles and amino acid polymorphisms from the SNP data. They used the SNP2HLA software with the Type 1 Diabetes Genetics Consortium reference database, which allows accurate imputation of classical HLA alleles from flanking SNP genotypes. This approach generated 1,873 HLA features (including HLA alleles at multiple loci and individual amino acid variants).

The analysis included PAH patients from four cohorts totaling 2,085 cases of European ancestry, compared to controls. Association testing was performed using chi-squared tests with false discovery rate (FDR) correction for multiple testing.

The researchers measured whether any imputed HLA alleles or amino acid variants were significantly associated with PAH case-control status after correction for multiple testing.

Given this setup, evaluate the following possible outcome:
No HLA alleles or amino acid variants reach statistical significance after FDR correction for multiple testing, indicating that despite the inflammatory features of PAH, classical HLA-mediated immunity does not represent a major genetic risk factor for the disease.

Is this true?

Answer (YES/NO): NO